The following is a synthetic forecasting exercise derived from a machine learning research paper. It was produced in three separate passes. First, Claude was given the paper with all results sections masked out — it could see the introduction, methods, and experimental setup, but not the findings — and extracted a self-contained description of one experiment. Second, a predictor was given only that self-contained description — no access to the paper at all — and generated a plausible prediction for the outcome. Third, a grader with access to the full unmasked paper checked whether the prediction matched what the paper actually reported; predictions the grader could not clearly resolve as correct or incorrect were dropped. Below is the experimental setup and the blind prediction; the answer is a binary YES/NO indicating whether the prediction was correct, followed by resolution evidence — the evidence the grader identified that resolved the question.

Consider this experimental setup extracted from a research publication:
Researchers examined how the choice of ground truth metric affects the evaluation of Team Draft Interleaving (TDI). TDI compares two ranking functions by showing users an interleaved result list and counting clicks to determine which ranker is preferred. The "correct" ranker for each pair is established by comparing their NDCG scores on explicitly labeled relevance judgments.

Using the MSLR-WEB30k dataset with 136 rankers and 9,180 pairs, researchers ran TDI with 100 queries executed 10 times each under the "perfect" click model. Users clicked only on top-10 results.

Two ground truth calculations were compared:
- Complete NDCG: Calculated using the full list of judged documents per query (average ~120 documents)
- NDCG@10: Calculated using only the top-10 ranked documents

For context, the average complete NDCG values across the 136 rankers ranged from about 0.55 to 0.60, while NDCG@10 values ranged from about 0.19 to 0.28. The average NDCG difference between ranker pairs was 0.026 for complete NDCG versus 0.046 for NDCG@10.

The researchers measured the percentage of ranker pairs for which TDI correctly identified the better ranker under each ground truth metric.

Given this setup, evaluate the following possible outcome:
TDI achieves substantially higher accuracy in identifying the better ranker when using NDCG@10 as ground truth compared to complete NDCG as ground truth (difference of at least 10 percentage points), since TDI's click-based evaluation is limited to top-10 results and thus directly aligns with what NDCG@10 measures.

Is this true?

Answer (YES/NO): NO